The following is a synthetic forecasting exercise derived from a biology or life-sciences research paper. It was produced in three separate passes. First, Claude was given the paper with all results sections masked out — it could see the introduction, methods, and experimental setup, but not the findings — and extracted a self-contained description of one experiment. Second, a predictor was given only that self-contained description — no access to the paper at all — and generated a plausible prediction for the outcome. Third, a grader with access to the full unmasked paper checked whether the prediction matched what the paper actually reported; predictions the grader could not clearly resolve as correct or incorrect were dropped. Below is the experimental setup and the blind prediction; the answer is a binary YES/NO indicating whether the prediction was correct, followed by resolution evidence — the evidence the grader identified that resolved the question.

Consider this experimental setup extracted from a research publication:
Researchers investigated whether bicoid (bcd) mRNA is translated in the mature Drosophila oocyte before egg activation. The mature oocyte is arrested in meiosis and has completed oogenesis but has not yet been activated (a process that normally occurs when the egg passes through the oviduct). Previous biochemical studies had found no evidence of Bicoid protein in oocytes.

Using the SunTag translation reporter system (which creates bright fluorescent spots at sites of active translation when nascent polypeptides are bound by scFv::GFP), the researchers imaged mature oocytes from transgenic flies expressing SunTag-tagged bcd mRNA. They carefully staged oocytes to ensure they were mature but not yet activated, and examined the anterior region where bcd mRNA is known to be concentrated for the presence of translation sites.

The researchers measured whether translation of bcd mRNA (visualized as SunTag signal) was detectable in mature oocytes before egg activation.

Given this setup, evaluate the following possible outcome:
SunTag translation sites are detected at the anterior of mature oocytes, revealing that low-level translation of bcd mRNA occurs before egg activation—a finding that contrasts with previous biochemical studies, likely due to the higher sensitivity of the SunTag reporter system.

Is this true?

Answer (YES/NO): NO